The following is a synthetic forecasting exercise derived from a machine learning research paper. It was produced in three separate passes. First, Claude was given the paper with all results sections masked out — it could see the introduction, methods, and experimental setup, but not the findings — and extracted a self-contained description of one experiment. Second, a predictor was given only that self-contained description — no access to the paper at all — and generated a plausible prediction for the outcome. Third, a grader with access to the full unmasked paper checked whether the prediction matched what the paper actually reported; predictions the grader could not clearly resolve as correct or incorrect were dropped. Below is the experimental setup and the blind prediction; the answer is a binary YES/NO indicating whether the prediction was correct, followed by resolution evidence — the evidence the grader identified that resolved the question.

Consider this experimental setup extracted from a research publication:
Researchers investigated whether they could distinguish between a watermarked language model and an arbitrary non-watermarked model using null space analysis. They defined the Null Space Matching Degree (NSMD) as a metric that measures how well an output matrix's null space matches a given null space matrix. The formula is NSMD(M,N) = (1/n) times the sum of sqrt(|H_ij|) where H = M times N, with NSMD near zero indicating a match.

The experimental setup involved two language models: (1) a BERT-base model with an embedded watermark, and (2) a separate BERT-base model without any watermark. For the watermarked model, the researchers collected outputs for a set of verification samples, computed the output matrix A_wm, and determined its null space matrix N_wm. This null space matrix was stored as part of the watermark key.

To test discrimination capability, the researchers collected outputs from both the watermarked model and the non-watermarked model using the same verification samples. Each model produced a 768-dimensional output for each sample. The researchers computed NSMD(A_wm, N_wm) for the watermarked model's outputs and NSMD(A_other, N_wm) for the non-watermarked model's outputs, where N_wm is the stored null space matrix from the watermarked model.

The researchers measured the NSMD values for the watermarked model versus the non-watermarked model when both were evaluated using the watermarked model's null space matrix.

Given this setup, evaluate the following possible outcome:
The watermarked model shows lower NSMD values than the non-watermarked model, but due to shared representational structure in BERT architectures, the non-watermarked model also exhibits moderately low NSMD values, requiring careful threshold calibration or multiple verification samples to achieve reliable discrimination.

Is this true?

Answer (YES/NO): NO